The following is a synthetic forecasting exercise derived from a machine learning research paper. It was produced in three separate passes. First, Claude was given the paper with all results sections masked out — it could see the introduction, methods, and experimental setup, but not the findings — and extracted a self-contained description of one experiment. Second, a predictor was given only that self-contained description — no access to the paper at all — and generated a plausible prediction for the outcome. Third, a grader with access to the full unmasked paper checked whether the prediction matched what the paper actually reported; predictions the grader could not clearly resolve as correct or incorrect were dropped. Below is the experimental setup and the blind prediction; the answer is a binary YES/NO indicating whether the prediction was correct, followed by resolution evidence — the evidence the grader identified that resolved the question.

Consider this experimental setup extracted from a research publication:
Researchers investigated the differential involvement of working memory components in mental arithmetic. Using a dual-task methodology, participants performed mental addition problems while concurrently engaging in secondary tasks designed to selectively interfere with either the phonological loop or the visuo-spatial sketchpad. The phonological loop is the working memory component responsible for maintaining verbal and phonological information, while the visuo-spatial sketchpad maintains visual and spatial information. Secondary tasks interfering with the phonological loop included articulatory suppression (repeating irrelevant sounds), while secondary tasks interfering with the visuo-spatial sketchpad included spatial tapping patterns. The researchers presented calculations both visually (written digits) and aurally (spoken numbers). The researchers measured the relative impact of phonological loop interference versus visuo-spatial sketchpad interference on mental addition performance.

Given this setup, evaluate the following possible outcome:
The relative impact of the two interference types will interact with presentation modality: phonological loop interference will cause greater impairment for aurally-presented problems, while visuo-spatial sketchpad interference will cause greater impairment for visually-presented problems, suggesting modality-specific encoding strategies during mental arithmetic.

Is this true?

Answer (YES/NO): NO